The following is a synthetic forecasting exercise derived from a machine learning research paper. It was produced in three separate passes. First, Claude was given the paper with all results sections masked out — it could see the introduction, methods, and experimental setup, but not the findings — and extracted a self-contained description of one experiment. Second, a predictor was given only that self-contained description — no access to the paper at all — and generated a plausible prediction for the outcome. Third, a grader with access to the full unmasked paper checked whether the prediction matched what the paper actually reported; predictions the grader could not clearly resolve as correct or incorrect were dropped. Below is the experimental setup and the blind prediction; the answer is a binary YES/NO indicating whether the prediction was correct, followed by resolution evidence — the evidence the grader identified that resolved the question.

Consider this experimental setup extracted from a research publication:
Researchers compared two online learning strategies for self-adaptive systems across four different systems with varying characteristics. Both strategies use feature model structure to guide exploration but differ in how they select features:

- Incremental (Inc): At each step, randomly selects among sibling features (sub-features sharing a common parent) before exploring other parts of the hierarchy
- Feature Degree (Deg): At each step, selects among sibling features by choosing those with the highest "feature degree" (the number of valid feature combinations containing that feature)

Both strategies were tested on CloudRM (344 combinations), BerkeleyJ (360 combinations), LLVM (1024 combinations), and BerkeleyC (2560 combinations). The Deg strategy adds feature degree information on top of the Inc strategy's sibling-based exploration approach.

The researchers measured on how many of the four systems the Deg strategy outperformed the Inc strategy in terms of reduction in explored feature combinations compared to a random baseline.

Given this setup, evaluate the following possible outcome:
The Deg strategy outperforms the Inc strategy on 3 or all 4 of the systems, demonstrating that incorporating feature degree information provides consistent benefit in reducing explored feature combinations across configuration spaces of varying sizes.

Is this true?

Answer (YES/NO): YES